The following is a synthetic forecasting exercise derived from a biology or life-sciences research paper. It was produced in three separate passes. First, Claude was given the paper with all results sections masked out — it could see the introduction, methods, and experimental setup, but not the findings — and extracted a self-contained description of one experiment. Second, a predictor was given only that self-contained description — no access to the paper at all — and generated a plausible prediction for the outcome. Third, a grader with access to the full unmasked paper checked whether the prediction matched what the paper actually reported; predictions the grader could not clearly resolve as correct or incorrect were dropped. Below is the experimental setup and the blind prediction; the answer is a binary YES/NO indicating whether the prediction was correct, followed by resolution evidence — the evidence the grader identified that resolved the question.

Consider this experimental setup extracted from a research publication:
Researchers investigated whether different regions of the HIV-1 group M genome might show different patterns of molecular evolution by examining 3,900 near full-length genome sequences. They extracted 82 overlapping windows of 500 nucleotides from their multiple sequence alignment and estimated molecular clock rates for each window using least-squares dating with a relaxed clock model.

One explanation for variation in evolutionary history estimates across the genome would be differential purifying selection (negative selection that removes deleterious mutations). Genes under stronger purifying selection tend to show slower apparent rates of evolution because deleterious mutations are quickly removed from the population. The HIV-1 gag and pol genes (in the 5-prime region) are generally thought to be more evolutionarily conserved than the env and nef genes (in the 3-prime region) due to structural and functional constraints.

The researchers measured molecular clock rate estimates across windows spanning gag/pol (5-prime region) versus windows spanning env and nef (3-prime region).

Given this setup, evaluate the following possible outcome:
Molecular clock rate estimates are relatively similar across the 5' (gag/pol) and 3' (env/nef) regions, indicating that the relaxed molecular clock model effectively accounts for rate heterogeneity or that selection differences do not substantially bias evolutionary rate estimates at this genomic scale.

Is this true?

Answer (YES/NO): NO